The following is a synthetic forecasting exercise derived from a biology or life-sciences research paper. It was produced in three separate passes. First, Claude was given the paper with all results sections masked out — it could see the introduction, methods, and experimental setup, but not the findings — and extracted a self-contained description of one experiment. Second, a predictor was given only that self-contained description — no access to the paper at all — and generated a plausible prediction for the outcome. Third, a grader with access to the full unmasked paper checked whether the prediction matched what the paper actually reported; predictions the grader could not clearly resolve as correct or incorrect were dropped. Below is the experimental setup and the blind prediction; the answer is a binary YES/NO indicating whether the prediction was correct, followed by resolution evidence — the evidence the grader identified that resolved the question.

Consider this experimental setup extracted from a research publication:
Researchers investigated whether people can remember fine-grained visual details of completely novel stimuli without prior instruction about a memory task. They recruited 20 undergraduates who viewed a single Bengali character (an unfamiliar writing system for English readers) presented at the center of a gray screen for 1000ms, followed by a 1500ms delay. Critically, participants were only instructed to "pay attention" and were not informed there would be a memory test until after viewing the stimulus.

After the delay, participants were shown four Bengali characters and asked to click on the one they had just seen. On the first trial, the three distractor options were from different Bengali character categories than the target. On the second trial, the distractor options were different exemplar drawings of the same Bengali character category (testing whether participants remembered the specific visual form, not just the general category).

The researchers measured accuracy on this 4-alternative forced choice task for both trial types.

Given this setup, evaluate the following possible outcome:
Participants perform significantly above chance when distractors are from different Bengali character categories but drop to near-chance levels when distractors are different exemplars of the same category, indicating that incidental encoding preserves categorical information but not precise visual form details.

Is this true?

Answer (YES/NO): NO